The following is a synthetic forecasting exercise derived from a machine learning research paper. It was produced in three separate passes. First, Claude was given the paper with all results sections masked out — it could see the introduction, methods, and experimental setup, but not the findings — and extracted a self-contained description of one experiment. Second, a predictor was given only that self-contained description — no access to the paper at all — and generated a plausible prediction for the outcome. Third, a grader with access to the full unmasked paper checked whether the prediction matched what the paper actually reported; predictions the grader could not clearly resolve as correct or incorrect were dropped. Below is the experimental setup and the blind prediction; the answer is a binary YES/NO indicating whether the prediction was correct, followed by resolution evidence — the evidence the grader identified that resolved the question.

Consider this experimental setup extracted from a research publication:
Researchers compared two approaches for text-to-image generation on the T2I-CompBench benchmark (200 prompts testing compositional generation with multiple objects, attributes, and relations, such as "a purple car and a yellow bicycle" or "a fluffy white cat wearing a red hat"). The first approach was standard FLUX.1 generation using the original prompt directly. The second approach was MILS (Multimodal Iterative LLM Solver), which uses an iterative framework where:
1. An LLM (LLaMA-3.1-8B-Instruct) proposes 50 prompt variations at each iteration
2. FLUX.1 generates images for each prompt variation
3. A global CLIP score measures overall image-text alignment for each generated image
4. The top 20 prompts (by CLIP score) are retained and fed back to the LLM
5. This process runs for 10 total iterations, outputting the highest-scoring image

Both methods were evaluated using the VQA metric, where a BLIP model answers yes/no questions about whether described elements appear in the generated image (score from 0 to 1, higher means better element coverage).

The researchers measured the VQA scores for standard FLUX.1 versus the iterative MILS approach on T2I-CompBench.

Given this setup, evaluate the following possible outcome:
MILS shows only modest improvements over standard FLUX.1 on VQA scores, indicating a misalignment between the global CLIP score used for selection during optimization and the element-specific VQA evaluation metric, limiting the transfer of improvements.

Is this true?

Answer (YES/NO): NO